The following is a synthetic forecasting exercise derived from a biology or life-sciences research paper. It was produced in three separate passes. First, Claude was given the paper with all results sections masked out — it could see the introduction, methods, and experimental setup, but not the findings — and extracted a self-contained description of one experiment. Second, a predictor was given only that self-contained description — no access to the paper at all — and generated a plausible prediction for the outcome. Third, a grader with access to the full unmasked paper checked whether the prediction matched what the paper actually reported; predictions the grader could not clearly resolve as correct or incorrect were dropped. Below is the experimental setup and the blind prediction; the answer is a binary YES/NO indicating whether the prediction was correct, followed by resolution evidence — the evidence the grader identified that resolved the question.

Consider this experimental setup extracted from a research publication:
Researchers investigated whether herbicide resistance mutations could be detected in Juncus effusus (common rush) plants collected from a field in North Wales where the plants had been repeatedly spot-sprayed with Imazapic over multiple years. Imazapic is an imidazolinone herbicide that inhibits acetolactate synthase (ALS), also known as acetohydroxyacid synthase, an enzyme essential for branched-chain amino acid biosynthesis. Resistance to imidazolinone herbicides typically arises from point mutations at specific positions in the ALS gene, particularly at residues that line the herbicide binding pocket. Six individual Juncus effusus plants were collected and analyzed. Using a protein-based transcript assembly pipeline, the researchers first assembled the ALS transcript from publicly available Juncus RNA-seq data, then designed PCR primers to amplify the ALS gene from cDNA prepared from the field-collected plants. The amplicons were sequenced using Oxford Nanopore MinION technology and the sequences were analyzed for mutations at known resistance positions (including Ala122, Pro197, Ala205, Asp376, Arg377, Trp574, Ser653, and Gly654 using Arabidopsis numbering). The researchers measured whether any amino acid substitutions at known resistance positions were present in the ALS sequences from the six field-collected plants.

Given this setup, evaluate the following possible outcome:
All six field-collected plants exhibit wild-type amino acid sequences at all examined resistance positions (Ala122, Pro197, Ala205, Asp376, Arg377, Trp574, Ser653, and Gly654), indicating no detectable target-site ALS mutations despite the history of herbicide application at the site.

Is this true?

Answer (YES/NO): NO